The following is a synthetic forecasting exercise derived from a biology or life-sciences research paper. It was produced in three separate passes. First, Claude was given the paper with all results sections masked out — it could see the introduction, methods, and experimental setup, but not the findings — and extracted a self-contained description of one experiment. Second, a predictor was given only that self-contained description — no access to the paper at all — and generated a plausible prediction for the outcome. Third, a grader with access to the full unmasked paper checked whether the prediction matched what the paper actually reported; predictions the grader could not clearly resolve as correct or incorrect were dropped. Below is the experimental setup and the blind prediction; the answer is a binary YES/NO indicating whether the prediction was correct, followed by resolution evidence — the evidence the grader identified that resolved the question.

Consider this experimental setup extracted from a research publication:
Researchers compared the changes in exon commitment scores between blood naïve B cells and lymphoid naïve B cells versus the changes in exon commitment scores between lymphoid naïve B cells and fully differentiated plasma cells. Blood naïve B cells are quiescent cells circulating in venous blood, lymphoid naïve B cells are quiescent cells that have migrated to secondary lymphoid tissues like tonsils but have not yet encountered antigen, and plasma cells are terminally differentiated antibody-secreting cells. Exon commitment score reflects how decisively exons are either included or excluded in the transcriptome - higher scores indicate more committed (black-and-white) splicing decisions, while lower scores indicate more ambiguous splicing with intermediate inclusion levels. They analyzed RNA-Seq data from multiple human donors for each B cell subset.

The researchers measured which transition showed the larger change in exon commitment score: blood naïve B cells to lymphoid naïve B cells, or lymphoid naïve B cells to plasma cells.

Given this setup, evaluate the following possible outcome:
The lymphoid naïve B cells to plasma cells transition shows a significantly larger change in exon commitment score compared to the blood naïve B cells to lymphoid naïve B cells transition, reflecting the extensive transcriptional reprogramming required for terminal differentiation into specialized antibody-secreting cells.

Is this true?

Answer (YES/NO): NO